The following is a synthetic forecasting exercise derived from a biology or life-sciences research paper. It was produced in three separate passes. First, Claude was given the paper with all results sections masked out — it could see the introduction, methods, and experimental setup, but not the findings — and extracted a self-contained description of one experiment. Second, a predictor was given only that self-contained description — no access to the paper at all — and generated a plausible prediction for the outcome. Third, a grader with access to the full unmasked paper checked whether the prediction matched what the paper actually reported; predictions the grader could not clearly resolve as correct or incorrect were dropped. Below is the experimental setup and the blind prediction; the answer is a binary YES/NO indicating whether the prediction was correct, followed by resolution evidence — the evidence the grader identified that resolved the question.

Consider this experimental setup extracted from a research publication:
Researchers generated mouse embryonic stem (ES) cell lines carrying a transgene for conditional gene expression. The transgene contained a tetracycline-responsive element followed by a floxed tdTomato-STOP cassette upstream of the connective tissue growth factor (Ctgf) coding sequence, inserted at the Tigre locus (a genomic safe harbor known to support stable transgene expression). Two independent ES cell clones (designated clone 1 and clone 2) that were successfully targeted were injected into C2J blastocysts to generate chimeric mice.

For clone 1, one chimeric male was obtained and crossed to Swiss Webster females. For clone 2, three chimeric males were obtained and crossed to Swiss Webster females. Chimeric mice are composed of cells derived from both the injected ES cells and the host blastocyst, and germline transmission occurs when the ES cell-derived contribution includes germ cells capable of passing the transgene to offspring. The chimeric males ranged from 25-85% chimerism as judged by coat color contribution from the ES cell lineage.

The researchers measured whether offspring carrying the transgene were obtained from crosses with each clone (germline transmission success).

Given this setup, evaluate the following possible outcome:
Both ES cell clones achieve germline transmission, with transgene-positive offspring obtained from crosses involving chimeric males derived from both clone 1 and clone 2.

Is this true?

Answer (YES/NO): NO